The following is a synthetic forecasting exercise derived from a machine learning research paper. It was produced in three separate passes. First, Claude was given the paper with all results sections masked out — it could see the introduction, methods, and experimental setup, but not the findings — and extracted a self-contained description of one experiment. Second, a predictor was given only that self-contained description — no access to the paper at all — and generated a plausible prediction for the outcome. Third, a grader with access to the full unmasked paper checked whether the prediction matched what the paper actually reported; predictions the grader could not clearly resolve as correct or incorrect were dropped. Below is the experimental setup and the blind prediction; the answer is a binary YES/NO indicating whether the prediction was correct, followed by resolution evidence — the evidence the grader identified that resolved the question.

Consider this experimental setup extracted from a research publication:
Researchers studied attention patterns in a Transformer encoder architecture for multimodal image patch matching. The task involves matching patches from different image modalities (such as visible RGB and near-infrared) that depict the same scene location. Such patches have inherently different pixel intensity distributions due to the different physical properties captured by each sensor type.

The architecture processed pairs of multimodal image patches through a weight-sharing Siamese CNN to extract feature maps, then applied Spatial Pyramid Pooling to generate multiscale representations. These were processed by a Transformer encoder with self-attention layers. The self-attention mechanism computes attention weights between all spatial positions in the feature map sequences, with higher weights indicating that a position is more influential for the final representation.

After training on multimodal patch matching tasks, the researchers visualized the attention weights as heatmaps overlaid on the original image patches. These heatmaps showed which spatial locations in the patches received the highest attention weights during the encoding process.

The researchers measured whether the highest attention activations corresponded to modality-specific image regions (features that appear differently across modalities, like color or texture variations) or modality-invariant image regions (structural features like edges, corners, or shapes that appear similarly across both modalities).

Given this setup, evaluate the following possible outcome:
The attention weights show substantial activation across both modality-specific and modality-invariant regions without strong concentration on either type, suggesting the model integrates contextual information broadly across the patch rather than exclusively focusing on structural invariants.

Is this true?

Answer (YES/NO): NO